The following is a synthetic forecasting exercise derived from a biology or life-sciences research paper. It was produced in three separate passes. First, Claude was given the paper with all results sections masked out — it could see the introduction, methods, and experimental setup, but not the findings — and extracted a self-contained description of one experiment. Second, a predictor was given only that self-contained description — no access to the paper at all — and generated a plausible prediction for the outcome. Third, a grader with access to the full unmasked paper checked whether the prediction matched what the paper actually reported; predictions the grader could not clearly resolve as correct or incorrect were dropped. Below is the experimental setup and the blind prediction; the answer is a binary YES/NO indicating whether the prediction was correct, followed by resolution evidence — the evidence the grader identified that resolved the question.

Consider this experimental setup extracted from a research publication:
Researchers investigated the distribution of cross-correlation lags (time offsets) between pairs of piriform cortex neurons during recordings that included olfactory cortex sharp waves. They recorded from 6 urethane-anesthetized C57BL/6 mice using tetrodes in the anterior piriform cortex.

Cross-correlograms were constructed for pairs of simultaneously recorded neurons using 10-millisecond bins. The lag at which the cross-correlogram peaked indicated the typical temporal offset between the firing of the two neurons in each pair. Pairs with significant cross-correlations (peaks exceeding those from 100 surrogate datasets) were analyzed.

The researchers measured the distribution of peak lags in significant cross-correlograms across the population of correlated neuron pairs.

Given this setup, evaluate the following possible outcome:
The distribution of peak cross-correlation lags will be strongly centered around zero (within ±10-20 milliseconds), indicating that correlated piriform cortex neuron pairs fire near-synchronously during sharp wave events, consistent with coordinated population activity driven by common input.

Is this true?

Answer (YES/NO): YES